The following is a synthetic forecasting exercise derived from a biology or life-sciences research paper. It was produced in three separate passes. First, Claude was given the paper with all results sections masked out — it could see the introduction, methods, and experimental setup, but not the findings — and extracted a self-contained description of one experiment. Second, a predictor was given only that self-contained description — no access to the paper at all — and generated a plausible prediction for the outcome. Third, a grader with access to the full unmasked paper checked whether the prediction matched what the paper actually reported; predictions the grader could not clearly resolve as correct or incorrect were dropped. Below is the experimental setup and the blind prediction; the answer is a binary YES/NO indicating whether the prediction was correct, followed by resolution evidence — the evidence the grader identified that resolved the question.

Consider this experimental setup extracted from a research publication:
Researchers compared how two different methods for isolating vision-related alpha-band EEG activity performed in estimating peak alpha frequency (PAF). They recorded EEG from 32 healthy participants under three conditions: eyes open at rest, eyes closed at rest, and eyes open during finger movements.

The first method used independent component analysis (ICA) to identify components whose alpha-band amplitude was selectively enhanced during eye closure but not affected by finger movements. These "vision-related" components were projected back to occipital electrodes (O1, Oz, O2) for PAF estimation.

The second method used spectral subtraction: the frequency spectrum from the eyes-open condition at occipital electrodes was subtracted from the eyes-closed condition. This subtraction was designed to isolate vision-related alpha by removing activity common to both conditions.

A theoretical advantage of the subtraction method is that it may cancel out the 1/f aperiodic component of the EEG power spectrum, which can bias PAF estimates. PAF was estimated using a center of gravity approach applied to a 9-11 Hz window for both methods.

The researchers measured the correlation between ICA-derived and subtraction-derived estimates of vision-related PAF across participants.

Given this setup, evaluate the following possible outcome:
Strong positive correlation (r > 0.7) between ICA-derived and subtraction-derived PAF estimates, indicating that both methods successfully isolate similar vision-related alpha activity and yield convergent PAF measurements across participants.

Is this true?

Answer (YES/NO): YES